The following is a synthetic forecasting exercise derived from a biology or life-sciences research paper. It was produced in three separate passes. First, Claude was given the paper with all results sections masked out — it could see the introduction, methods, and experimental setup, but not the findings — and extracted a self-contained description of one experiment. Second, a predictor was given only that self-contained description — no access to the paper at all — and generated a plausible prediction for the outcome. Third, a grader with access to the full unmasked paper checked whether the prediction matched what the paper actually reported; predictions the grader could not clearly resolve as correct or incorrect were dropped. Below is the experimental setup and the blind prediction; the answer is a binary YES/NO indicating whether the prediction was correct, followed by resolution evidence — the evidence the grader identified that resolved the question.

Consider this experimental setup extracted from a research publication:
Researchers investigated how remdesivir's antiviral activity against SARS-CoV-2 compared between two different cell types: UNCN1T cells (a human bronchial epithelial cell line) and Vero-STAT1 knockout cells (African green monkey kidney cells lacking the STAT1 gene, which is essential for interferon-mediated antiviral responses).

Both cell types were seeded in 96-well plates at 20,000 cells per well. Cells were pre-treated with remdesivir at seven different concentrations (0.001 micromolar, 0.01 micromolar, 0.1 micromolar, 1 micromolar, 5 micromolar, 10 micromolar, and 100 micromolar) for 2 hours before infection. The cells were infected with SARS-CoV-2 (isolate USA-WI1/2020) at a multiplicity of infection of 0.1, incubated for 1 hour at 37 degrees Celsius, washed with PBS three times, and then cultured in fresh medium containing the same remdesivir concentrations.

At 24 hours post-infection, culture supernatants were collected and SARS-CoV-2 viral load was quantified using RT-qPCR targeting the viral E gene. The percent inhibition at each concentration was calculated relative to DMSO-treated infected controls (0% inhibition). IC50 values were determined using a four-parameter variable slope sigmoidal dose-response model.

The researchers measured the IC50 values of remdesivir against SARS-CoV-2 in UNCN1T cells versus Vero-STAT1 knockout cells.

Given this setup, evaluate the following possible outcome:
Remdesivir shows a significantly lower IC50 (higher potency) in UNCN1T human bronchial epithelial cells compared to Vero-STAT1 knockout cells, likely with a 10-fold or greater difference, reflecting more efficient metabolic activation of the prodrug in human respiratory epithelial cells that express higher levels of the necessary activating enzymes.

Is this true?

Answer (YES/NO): NO